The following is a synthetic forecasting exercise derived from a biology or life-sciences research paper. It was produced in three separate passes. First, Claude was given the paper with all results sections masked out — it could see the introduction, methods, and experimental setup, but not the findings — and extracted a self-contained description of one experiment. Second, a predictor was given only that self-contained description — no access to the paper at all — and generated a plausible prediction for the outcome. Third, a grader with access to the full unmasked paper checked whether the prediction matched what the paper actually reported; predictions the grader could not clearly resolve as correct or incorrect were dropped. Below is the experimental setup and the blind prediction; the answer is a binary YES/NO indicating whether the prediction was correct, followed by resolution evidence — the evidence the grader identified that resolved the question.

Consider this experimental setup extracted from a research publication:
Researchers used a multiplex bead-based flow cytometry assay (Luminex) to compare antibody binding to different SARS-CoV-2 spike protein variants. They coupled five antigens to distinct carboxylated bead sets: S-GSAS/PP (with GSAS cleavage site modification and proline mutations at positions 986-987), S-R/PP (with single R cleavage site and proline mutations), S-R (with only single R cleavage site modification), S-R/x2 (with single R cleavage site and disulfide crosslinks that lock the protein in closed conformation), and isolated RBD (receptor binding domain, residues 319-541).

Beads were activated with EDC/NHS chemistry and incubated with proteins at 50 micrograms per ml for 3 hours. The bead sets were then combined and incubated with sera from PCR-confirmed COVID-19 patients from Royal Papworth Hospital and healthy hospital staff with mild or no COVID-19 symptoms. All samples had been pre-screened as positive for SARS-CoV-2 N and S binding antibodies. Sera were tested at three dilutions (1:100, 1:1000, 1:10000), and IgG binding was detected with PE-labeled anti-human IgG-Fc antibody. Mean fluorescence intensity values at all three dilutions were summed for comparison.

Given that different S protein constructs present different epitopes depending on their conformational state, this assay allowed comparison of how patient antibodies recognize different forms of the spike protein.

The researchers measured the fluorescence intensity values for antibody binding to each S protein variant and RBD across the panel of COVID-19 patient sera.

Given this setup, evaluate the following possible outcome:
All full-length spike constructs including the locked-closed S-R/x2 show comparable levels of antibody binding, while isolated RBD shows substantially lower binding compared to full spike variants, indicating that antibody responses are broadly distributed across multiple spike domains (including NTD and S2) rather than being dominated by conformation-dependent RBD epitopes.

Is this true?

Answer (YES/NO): NO